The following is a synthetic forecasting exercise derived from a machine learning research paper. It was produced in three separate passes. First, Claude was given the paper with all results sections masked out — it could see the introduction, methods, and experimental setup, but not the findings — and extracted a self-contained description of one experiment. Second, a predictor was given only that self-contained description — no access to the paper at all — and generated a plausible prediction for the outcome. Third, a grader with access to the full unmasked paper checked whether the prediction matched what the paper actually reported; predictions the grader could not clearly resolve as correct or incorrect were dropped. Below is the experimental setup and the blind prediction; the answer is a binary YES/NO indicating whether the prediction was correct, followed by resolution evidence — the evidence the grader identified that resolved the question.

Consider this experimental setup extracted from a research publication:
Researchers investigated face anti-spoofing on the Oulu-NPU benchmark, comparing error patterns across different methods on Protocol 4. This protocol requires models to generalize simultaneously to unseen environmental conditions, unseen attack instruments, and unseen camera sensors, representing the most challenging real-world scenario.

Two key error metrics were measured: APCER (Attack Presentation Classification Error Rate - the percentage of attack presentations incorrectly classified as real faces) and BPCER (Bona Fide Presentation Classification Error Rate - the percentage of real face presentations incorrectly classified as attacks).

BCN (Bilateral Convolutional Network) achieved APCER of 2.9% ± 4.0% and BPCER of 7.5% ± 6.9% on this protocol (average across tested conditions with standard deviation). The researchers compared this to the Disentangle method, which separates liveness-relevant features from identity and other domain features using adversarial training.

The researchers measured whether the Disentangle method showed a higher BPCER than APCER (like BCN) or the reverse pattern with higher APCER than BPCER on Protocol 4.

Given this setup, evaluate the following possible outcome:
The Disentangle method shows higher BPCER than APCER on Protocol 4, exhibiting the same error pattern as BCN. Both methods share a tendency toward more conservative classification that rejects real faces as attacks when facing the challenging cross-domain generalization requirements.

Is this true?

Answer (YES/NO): NO